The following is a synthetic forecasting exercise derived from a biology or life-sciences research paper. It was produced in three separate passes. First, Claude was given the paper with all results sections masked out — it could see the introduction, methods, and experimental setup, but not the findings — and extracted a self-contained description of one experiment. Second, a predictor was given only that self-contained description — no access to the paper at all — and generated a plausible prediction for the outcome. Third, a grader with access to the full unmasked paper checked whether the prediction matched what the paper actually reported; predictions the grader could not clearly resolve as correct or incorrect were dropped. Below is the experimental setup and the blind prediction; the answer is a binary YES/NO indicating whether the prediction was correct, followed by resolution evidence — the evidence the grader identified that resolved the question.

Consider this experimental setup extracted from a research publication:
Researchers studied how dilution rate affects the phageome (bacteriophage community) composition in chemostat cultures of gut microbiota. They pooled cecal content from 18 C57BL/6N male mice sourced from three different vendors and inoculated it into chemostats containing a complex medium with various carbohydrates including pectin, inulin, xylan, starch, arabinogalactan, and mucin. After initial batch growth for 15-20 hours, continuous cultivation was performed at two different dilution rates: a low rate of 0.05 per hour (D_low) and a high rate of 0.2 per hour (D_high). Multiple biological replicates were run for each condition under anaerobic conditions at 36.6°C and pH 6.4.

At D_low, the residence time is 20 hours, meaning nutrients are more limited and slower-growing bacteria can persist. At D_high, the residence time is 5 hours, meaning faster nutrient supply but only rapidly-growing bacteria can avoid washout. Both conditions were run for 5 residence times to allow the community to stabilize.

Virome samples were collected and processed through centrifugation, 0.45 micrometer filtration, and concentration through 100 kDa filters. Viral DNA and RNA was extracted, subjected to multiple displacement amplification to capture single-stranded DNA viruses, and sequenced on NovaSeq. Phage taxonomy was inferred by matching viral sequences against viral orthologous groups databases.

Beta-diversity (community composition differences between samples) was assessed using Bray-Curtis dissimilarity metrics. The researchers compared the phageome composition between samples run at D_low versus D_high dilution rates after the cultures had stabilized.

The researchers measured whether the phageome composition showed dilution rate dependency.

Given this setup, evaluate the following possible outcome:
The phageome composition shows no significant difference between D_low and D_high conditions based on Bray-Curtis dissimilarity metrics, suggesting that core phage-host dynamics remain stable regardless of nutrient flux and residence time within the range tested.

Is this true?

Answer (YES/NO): NO